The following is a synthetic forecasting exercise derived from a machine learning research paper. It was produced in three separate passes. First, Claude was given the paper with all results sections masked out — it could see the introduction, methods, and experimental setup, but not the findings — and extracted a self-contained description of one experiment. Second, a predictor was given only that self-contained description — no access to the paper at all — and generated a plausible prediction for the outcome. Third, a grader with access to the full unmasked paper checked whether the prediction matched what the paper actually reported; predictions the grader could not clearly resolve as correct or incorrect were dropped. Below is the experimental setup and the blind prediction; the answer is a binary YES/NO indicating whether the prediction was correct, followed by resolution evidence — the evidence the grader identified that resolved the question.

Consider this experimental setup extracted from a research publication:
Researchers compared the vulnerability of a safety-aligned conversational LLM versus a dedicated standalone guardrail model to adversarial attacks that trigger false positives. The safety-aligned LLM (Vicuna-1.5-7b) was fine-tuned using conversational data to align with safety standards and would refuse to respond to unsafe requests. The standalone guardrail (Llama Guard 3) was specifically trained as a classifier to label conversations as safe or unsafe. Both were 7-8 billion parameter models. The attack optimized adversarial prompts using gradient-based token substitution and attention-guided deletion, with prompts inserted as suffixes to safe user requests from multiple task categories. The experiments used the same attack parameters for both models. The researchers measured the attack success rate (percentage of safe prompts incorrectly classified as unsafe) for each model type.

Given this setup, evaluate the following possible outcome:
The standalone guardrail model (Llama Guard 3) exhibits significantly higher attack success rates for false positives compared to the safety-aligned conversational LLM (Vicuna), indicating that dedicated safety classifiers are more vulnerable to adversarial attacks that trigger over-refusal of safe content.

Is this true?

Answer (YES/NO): NO